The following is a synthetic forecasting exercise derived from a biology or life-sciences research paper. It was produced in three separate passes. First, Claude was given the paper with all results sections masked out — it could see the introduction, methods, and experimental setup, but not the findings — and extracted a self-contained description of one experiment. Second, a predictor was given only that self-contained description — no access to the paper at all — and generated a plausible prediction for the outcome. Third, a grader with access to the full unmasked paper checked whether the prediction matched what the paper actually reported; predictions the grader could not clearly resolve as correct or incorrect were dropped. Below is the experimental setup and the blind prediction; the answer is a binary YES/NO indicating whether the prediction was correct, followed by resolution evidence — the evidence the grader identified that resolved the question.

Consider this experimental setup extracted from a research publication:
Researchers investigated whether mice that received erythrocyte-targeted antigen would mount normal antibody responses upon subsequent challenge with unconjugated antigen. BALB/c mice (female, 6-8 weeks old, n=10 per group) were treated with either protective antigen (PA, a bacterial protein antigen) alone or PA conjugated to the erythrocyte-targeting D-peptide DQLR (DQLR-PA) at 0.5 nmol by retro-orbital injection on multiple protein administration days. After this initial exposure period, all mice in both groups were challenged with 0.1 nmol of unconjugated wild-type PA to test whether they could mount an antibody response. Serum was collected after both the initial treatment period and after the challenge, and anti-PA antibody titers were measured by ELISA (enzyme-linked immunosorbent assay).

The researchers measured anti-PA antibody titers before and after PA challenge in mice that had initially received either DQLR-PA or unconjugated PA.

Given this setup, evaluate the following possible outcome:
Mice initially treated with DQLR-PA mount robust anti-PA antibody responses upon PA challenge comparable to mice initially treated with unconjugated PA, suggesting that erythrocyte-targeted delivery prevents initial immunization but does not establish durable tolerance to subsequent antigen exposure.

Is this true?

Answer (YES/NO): NO